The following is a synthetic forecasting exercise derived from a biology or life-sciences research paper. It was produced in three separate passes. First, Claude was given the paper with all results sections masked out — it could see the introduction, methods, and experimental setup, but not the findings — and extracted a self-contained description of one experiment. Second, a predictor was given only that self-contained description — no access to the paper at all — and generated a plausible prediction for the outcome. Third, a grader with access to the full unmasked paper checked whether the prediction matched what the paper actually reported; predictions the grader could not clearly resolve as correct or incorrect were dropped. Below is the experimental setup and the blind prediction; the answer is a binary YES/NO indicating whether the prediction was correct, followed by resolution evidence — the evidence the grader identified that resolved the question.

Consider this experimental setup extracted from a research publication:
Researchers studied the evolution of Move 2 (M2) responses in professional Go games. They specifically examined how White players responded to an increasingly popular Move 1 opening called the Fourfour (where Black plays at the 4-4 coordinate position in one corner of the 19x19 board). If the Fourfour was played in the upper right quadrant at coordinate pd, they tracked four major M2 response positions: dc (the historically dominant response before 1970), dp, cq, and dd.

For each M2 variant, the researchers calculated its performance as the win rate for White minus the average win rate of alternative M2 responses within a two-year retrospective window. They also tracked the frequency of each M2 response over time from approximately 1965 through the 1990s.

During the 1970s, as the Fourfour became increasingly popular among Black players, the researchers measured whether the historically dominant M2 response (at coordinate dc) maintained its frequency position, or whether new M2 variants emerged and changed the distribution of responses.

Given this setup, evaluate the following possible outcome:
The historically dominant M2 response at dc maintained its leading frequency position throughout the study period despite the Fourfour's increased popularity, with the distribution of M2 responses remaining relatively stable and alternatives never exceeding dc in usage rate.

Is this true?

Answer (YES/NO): NO